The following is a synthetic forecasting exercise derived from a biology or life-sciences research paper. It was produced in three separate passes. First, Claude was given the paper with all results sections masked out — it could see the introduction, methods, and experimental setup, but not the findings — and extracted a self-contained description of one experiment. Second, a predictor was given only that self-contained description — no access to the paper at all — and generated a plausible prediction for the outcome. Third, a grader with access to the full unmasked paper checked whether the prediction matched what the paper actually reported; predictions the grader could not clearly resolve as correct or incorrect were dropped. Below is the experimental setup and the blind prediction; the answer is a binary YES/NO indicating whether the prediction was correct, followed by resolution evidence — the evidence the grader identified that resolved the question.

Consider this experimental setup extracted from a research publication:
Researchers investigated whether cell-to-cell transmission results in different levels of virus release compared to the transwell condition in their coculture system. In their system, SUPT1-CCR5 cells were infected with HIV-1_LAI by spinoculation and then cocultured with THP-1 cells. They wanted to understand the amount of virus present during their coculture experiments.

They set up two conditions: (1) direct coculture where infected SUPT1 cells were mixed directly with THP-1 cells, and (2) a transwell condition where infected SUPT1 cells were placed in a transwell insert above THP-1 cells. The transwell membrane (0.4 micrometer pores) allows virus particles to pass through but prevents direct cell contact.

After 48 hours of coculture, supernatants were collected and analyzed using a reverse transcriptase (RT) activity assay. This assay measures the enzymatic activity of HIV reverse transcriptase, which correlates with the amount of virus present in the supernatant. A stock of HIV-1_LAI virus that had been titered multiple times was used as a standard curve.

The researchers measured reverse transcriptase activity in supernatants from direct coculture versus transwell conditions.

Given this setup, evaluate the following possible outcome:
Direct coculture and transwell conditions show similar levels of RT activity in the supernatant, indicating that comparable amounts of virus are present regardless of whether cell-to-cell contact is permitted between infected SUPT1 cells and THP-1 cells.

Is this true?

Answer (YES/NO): YES